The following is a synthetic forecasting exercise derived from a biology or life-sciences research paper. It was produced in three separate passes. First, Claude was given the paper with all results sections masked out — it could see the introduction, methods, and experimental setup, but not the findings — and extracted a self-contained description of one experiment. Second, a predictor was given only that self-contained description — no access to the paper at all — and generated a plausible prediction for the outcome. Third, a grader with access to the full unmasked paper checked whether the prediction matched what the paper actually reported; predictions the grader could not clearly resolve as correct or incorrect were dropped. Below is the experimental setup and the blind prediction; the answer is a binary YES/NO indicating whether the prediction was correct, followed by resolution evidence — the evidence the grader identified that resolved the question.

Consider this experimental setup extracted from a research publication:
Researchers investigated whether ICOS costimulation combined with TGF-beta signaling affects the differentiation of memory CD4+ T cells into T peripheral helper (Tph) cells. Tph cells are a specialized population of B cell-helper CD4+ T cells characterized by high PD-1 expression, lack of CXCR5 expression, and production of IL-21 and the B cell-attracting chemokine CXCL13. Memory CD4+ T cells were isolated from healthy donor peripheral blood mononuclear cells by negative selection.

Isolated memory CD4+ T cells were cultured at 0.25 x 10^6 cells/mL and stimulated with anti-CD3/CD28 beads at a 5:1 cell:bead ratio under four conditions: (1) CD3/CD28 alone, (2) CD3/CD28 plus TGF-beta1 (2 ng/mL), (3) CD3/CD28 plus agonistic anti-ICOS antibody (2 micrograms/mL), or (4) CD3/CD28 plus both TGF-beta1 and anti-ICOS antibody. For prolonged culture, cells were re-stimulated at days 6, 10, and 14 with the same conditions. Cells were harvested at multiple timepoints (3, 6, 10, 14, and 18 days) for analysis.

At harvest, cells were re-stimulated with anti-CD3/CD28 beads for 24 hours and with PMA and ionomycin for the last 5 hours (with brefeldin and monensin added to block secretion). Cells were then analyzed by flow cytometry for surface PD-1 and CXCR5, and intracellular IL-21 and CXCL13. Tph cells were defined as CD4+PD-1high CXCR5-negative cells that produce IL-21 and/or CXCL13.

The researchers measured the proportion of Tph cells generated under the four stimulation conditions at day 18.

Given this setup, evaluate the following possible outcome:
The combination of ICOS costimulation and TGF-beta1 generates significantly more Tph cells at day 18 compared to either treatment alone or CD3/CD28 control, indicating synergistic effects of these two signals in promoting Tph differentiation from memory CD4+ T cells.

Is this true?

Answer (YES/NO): YES